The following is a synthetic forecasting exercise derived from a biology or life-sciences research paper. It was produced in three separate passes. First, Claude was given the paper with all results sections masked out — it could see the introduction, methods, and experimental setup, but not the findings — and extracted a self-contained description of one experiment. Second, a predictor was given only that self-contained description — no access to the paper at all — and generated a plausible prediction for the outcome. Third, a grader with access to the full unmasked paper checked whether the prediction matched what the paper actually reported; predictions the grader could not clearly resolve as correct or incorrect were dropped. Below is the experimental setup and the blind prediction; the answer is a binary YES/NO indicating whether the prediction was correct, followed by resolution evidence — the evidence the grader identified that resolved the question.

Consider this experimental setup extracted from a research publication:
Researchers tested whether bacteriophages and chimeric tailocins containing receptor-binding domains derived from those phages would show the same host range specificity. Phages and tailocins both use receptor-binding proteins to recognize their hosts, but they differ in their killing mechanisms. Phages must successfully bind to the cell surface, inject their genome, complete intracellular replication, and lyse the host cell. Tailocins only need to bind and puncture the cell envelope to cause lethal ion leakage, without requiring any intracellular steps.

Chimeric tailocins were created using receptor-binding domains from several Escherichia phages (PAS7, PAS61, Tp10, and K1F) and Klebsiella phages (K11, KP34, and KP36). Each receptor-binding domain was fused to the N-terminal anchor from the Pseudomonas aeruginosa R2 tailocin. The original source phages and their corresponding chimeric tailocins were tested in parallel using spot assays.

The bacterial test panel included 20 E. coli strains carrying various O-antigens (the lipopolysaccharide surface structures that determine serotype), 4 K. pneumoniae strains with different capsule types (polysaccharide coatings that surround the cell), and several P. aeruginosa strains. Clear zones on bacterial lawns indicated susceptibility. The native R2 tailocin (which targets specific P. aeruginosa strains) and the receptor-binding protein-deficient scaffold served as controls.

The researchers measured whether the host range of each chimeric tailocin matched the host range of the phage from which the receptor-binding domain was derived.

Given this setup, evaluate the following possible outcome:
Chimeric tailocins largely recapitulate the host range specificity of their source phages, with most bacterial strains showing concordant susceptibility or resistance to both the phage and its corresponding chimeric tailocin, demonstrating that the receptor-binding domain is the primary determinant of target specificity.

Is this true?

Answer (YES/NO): NO